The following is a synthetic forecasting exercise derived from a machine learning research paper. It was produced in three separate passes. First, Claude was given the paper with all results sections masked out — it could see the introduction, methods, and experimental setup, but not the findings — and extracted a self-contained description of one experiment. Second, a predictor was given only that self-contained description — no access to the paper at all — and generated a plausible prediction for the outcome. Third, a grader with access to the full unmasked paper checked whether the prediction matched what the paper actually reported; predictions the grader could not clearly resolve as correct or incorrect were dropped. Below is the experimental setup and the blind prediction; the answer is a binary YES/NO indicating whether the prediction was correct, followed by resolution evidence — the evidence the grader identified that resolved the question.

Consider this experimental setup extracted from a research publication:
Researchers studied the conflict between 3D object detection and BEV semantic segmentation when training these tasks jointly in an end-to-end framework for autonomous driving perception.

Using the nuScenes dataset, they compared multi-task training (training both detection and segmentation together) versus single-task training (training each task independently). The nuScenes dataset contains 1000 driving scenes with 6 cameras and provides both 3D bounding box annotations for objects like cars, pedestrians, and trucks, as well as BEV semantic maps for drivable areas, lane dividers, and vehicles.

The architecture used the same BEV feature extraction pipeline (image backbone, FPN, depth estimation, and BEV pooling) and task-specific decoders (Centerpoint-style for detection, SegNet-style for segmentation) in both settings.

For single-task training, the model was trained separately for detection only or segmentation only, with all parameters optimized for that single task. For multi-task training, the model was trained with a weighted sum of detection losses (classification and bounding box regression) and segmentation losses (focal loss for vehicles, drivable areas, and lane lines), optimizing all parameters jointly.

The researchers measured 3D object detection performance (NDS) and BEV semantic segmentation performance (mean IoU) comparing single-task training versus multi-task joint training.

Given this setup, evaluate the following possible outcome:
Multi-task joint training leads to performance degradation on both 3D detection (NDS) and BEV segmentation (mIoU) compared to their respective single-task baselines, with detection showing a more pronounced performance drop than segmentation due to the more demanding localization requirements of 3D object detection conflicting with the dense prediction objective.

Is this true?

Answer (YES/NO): NO